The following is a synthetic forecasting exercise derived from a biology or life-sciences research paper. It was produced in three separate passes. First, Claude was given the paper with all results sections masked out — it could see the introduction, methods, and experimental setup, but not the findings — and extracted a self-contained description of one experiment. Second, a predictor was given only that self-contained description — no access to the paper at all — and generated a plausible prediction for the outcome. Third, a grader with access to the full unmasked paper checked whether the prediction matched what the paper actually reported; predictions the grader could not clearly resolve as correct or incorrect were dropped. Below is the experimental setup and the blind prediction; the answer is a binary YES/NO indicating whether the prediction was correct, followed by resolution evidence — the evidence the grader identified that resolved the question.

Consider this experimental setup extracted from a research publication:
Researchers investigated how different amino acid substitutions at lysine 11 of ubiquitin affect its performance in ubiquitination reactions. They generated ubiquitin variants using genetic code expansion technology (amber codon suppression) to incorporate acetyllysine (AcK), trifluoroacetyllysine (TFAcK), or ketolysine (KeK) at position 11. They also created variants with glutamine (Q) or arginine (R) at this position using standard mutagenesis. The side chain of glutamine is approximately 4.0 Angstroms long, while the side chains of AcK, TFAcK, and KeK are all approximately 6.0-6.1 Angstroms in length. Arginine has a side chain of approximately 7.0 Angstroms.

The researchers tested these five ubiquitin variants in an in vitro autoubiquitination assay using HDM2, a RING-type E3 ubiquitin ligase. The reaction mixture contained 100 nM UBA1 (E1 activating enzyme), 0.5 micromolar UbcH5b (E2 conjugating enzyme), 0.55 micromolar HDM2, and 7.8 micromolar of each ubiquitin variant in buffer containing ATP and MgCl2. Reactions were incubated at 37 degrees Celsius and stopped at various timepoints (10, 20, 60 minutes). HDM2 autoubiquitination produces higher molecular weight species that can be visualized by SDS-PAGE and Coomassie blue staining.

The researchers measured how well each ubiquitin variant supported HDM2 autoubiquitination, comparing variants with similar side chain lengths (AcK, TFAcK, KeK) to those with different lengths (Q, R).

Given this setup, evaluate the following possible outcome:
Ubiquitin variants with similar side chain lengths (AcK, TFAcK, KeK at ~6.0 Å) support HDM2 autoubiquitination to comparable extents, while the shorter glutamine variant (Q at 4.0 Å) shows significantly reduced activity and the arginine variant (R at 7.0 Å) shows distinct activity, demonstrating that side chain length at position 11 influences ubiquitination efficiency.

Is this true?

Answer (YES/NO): NO